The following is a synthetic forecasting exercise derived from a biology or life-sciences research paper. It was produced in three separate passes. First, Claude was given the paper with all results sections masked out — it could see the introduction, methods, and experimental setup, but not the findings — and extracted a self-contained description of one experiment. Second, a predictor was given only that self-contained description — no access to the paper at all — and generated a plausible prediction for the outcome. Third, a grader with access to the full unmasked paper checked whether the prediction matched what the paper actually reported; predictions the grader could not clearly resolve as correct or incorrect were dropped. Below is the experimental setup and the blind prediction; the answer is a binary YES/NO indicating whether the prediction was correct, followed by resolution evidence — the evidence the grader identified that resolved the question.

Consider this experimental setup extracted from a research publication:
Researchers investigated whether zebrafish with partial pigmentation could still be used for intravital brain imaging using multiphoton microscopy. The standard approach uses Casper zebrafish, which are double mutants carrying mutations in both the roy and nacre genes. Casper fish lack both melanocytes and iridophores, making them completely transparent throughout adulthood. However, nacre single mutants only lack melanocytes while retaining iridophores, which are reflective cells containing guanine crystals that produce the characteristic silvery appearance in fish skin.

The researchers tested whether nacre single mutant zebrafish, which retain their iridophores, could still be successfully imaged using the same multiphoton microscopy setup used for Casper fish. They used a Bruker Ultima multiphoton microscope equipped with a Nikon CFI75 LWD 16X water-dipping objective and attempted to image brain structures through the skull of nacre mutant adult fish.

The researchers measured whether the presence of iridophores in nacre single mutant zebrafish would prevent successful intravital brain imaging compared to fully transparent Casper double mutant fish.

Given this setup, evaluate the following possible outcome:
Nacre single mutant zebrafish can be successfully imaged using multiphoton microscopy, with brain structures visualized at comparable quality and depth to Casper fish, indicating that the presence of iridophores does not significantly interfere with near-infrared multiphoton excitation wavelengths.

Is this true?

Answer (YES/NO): YES